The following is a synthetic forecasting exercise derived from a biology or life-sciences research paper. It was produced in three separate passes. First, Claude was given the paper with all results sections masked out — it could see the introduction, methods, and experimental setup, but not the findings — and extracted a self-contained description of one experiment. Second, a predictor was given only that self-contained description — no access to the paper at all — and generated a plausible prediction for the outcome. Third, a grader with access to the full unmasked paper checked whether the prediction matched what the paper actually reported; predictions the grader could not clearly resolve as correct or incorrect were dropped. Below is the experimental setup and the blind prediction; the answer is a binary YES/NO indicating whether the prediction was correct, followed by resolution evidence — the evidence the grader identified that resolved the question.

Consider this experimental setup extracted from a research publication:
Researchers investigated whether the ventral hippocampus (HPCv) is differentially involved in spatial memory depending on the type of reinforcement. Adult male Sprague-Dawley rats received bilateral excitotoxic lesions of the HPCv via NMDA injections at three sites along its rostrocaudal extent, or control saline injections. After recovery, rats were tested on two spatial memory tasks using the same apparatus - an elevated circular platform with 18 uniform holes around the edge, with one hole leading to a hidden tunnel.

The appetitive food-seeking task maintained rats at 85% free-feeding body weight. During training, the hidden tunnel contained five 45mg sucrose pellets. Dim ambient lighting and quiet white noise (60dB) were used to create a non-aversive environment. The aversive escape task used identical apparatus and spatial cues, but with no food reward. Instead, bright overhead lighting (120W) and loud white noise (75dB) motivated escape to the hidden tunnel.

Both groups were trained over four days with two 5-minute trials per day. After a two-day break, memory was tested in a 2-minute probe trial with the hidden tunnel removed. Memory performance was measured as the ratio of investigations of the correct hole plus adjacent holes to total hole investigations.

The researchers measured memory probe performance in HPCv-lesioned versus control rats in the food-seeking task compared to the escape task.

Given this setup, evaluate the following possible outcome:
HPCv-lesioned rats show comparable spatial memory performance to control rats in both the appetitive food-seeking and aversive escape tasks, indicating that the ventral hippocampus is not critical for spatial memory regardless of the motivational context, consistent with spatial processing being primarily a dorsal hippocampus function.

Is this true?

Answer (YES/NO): NO